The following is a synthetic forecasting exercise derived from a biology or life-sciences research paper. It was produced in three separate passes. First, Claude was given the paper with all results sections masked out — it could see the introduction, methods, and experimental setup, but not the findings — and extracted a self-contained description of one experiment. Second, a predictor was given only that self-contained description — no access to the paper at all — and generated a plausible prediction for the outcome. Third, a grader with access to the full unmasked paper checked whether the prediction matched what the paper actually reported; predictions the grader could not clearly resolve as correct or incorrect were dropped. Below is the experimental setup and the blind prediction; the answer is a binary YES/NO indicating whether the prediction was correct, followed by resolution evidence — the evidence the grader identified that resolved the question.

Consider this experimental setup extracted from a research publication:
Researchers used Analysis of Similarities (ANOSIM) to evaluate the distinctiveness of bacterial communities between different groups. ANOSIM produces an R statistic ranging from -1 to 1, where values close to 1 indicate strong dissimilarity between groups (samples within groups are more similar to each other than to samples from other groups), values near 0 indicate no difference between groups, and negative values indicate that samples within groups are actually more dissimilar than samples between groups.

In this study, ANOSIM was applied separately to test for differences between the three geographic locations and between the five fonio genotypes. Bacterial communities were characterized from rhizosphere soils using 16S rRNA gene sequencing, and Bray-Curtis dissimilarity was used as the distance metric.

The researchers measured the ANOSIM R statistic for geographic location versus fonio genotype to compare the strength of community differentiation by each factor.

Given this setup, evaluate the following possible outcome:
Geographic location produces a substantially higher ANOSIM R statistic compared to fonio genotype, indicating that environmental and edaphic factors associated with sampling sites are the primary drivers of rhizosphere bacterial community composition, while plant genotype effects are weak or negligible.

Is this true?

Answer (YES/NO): YES